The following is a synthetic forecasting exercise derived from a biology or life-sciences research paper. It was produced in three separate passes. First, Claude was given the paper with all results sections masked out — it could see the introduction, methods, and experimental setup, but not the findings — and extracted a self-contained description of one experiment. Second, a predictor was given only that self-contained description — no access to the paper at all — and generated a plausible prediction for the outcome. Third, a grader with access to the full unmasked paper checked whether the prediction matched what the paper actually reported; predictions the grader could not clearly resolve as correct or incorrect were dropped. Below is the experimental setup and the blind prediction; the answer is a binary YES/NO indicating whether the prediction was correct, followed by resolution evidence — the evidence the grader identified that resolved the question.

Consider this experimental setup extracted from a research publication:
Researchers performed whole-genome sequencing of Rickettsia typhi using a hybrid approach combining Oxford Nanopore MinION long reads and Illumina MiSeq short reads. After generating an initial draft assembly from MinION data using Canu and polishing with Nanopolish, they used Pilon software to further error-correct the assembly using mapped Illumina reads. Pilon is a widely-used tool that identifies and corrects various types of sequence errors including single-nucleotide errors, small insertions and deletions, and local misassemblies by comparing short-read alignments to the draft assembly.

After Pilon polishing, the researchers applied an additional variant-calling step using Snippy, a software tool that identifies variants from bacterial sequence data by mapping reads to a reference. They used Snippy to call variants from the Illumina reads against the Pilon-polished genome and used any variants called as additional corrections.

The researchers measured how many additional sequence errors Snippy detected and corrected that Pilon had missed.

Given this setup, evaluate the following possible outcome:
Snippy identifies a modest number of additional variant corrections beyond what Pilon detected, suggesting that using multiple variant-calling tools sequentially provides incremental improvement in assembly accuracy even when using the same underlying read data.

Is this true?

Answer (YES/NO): YES